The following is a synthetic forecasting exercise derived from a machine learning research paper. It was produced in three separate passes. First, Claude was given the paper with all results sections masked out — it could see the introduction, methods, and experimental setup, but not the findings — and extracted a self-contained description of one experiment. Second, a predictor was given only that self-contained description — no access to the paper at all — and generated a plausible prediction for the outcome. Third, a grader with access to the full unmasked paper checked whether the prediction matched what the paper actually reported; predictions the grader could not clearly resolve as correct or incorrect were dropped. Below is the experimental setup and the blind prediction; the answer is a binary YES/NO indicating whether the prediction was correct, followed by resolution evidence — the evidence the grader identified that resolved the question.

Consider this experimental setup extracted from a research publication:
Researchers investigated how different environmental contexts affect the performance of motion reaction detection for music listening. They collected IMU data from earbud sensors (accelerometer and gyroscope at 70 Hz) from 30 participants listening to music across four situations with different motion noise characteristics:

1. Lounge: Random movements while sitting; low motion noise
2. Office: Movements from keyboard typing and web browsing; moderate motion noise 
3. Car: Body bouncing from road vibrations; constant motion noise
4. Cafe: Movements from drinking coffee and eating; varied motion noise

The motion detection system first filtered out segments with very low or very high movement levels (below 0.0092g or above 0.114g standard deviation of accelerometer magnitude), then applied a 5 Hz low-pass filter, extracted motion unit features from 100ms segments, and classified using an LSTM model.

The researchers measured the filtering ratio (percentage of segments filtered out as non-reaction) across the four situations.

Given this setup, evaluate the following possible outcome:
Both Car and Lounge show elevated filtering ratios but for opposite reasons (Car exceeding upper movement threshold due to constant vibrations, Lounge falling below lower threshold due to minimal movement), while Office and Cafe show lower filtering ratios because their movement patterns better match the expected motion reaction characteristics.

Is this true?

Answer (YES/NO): NO